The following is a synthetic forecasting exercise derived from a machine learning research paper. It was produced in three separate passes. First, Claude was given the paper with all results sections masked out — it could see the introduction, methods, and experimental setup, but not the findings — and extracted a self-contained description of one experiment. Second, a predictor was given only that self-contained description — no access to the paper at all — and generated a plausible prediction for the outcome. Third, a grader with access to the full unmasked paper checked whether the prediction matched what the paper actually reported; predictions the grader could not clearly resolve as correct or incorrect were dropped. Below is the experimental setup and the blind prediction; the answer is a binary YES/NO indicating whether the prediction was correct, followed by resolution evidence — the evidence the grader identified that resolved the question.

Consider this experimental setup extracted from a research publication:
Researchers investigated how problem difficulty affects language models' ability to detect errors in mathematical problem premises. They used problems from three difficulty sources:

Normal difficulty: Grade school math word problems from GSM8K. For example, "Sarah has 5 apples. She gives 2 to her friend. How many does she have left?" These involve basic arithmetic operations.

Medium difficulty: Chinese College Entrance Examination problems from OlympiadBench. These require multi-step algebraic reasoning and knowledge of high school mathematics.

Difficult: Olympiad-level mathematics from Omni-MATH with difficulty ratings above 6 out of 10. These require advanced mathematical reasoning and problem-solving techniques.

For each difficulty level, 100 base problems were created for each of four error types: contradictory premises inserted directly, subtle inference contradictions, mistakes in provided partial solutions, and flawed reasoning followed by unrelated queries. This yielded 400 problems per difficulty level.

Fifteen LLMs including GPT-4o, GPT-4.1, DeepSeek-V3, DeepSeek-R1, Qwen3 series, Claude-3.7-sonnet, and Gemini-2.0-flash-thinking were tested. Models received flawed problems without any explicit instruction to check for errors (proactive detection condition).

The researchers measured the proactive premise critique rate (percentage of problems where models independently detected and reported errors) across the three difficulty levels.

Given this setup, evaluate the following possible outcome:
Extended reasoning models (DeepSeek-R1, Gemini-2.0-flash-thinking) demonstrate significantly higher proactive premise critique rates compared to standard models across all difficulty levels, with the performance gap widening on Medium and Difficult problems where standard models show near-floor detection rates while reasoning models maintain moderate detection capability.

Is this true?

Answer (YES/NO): NO